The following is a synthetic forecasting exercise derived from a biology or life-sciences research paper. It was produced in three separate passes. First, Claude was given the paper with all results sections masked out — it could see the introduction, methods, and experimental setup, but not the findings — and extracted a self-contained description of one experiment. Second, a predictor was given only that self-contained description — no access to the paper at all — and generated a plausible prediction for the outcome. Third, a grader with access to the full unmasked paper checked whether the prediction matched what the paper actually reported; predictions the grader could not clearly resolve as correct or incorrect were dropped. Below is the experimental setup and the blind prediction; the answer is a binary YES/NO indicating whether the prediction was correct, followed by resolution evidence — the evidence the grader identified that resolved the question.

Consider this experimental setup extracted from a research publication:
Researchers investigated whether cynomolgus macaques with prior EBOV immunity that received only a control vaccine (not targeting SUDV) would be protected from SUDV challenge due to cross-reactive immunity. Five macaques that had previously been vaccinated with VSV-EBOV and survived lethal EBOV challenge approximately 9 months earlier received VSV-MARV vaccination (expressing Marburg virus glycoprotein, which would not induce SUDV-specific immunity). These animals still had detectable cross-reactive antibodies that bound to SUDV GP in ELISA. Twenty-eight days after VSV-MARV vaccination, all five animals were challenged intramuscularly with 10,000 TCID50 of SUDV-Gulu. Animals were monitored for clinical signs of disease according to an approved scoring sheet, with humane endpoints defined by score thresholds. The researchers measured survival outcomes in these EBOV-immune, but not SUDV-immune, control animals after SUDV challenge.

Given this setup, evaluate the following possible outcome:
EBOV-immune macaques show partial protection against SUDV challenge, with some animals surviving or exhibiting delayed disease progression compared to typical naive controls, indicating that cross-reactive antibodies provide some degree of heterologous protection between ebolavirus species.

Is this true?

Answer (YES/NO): NO